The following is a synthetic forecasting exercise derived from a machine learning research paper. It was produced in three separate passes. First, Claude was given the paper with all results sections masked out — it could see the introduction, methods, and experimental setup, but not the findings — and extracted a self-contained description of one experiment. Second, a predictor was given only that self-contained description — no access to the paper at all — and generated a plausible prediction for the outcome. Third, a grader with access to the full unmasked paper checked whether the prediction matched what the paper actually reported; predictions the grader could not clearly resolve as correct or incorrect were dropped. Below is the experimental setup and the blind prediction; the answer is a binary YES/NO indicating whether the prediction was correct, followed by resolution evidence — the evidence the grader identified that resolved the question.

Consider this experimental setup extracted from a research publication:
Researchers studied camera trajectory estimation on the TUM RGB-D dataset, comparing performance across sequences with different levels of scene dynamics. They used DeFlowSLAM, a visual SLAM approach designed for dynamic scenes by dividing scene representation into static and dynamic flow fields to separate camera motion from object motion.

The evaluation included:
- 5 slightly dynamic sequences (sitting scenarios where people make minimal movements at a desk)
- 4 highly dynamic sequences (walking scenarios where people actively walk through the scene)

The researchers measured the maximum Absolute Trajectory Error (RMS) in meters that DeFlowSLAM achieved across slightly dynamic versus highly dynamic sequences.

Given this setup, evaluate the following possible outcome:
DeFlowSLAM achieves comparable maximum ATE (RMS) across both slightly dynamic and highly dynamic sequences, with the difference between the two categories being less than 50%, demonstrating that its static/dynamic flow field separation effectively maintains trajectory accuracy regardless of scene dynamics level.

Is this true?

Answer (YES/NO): NO